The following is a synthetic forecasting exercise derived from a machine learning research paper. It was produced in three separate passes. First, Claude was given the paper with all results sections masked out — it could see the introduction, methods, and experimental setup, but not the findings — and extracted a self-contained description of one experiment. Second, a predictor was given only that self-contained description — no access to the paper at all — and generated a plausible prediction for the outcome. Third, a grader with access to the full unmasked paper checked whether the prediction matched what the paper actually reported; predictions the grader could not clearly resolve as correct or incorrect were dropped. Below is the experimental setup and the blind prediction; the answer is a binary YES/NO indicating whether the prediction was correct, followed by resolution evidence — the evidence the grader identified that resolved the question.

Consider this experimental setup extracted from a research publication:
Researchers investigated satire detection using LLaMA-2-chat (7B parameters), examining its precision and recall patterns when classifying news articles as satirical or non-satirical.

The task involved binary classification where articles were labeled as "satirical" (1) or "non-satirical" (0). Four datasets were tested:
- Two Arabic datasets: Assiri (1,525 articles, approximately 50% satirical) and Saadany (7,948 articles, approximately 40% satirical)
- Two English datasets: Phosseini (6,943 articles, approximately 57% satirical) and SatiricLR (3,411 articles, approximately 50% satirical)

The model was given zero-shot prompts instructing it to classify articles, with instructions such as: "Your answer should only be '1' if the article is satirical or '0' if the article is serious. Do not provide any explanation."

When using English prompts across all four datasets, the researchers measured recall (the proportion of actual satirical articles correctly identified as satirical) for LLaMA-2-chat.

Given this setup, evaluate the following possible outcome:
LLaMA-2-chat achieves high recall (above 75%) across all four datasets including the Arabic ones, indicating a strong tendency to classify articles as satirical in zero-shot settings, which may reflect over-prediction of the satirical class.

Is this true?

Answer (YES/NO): YES